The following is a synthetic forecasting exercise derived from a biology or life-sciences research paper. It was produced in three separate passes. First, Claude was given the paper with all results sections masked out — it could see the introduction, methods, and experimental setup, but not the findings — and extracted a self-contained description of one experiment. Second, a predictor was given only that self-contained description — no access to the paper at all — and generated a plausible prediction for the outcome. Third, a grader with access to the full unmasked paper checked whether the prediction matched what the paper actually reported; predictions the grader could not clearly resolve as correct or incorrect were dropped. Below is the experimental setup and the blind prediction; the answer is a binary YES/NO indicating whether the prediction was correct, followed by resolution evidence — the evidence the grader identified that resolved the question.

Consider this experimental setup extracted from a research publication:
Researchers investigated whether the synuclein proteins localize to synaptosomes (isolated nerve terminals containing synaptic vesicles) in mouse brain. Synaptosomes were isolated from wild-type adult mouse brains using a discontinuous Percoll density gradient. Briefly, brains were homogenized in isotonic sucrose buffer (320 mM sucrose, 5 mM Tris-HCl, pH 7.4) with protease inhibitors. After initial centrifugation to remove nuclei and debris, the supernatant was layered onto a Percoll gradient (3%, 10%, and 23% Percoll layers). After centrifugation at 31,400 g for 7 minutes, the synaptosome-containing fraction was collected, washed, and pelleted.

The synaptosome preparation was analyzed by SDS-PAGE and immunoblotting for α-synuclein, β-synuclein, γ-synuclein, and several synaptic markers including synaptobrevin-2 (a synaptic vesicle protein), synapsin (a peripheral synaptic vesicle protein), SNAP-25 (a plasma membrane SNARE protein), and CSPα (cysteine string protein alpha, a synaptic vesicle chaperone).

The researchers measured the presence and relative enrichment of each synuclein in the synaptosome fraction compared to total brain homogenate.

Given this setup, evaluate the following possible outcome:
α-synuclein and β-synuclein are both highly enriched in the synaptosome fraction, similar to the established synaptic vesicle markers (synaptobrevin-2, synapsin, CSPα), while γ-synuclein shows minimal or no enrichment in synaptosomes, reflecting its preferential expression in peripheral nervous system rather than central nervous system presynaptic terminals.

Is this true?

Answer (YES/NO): NO